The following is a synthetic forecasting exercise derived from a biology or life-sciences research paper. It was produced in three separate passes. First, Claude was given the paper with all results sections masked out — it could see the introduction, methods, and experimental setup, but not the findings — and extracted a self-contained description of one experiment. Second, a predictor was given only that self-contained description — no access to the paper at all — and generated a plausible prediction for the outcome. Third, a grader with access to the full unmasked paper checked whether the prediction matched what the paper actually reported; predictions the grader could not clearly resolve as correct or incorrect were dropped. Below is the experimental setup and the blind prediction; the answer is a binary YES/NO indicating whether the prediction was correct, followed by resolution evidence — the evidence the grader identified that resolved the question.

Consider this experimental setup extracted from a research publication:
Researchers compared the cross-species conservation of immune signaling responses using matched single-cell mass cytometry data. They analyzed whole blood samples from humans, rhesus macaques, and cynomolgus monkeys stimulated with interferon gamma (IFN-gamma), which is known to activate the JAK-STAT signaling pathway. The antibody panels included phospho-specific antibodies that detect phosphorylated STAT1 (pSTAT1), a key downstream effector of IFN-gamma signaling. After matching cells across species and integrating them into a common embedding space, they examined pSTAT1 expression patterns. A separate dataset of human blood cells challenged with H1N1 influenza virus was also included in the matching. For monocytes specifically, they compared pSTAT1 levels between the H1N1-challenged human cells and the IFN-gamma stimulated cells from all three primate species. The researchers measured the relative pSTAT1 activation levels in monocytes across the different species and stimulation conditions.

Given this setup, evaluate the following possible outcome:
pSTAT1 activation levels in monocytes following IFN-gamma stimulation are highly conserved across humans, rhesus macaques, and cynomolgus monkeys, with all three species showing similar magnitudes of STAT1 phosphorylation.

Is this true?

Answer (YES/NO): YES